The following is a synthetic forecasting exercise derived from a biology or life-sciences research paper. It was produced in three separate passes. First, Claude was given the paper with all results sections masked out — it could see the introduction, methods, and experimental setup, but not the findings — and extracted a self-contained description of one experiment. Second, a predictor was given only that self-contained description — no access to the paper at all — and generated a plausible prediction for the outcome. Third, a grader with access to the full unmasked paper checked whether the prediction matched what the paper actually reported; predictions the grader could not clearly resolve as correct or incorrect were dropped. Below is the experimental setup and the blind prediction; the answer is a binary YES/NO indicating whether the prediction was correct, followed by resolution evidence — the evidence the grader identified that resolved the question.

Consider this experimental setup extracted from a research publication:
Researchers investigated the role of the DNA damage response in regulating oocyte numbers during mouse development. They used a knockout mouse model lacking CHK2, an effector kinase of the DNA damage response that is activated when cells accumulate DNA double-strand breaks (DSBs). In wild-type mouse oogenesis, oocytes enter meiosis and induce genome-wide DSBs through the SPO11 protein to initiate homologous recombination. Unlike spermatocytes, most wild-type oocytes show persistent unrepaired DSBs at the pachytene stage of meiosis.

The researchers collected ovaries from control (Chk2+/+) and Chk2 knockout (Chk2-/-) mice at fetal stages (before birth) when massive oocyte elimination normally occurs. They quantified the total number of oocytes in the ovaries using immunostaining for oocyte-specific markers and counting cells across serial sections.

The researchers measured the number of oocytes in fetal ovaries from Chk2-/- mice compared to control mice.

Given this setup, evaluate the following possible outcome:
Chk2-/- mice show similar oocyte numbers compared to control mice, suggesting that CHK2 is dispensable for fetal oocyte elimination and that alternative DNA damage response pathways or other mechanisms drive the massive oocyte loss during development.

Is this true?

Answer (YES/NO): NO